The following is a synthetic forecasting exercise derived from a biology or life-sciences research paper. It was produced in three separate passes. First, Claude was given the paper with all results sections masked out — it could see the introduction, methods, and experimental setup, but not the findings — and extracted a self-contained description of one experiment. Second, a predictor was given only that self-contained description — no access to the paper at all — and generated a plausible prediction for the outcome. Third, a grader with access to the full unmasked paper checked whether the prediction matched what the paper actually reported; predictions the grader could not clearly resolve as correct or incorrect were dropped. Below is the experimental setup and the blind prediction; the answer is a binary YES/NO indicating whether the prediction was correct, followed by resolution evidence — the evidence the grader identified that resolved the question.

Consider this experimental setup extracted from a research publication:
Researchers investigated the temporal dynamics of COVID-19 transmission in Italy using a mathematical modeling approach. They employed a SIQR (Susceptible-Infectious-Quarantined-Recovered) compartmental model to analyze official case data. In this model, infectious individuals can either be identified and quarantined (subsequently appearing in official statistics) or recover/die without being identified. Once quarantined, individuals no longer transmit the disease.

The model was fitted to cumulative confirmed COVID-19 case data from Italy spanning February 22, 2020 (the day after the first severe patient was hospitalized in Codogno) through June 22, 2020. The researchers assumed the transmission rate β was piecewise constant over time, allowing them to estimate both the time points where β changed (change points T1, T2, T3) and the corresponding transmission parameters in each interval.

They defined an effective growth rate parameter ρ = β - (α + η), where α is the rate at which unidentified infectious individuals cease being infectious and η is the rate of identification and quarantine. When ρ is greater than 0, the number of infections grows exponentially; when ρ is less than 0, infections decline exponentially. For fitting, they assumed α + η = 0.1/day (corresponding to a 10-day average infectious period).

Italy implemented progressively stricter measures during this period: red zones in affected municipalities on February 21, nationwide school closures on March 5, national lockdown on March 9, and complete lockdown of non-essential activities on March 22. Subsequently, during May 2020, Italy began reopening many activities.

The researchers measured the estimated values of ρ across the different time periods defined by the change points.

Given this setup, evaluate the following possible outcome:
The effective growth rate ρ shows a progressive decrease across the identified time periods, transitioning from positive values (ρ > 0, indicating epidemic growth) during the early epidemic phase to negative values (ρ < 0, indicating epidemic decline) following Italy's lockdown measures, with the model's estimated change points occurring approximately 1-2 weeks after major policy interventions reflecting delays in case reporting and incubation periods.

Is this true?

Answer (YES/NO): NO